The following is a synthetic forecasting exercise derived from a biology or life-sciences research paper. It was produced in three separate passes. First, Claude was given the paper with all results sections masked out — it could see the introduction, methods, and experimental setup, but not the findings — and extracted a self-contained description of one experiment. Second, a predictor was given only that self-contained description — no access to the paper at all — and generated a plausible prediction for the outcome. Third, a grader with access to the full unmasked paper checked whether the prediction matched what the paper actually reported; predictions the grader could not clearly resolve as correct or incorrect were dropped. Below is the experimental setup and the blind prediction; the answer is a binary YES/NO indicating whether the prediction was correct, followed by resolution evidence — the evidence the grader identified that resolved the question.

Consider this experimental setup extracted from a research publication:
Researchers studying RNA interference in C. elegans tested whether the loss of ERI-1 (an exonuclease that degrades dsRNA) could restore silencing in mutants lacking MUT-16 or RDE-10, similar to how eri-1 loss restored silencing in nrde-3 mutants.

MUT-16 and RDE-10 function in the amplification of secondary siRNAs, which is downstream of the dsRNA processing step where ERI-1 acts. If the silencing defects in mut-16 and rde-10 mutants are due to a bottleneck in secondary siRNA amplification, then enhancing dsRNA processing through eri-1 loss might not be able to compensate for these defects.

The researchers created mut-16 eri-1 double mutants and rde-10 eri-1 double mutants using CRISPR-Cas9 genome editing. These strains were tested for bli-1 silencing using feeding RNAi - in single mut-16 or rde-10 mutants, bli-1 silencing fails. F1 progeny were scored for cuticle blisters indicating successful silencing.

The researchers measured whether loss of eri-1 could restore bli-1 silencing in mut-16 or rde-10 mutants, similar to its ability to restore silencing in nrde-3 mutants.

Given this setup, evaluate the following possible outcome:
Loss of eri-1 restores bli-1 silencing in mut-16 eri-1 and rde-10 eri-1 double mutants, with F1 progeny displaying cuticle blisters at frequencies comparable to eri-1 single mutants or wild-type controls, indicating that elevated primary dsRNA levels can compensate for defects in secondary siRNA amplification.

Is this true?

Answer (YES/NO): NO